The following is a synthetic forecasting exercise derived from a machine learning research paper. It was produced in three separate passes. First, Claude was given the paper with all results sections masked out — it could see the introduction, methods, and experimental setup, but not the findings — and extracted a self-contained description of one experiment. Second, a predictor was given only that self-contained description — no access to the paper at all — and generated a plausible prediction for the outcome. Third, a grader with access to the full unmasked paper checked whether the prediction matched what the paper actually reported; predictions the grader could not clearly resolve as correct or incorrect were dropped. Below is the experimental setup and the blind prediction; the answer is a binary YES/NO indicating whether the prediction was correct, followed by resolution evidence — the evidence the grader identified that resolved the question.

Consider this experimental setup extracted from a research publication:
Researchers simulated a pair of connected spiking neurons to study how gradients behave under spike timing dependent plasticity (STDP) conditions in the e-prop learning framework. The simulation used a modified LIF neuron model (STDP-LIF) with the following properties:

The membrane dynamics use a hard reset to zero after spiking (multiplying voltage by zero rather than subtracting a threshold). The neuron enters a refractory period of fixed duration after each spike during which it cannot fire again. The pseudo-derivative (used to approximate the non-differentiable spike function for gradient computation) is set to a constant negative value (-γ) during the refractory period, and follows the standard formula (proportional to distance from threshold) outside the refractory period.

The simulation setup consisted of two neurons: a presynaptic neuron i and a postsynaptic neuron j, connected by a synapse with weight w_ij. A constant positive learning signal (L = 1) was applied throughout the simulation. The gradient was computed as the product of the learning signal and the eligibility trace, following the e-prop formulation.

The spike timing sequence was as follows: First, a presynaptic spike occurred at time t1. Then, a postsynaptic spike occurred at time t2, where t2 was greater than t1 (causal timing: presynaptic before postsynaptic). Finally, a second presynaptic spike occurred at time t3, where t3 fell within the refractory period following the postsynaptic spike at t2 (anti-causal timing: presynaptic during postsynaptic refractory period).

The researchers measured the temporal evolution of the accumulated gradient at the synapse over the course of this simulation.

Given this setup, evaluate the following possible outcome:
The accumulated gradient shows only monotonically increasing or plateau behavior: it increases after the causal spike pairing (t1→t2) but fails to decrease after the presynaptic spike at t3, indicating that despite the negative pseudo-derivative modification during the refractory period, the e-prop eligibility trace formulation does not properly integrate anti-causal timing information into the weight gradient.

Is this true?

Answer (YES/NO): NO